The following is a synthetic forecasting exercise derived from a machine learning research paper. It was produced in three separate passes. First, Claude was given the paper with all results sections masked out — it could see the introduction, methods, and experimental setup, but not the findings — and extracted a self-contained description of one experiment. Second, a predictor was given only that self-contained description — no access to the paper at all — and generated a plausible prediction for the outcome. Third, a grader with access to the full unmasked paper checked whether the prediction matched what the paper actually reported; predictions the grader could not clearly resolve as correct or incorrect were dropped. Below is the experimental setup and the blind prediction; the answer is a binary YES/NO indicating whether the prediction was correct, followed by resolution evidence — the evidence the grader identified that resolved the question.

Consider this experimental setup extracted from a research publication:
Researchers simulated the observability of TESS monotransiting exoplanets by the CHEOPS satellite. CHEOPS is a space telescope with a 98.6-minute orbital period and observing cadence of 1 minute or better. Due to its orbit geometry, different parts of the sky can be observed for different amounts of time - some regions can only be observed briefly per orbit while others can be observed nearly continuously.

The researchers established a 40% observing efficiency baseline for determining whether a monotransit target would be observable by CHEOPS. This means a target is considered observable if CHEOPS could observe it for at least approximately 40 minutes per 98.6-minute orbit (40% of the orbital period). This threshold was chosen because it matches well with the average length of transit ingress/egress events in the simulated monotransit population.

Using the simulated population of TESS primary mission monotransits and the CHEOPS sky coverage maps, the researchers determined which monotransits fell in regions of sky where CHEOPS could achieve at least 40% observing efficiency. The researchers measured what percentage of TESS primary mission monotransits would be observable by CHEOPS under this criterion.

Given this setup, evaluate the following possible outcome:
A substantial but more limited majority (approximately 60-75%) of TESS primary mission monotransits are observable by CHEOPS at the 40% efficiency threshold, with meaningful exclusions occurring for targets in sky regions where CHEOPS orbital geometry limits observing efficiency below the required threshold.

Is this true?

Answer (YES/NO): NO